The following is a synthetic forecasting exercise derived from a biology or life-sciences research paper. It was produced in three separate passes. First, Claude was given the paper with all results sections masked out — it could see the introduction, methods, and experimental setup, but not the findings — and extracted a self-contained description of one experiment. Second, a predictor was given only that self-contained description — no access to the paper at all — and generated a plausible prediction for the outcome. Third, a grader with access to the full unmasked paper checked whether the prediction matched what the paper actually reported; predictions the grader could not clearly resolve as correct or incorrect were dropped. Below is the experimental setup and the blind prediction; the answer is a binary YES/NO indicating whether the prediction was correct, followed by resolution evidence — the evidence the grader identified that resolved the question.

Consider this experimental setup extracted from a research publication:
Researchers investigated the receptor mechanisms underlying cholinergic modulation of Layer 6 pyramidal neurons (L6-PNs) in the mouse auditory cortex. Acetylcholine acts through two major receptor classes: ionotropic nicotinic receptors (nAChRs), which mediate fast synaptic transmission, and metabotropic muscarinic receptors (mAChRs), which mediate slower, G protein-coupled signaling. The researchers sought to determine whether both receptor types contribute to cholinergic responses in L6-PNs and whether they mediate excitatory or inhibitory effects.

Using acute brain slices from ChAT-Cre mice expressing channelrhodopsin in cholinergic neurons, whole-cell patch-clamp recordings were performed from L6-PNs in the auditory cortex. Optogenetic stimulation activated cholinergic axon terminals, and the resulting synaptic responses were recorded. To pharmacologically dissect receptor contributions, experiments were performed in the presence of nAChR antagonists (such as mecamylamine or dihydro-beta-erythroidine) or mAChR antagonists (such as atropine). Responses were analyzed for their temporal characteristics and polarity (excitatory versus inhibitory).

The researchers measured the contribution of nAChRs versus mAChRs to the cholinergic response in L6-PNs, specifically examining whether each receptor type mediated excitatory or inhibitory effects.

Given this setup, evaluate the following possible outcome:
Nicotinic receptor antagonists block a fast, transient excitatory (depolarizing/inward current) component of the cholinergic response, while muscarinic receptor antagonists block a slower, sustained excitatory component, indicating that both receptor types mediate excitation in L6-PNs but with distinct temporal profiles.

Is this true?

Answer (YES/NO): NO